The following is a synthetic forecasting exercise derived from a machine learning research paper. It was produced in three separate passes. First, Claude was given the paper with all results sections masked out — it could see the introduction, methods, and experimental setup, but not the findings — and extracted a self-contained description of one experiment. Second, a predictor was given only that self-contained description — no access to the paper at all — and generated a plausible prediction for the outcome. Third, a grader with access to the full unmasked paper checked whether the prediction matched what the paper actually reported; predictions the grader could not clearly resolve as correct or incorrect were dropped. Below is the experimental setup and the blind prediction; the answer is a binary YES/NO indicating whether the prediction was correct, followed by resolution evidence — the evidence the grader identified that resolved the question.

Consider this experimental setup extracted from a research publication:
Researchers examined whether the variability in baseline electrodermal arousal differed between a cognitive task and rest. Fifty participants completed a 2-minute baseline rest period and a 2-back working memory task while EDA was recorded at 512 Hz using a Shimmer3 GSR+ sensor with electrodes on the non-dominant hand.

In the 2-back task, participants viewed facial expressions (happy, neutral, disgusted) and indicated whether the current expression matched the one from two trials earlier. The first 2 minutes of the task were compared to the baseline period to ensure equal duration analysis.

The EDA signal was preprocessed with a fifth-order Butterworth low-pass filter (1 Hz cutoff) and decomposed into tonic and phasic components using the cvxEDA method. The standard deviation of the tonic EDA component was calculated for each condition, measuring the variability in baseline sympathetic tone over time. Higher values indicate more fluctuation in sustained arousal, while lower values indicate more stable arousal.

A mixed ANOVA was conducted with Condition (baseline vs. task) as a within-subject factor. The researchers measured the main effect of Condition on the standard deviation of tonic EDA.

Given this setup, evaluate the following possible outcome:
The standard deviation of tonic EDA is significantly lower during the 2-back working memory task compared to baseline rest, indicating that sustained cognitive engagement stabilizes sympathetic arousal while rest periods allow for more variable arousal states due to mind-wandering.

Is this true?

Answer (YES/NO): NO